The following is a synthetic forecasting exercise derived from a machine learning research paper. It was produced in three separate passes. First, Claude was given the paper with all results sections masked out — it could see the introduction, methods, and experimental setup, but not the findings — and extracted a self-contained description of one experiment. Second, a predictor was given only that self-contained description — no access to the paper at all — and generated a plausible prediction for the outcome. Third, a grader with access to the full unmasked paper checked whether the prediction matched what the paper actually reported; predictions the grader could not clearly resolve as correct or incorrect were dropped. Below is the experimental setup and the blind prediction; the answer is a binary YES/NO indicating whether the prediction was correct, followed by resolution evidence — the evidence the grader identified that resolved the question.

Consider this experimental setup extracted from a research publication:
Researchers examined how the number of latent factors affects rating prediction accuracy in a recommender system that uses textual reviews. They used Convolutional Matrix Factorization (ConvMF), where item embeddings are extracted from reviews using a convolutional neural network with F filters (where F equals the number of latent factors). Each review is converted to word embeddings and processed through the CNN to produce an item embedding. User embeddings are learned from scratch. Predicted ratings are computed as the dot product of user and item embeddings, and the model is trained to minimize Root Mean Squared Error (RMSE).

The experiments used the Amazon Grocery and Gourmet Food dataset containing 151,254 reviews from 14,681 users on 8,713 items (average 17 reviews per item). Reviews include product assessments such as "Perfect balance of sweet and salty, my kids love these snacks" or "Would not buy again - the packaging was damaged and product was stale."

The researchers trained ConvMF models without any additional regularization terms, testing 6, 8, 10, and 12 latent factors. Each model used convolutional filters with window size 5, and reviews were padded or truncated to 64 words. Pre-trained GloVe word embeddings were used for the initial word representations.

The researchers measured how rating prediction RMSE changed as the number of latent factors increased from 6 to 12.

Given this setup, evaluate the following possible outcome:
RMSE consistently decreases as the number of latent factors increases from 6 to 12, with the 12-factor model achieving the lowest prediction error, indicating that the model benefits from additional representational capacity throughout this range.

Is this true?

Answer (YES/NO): NO